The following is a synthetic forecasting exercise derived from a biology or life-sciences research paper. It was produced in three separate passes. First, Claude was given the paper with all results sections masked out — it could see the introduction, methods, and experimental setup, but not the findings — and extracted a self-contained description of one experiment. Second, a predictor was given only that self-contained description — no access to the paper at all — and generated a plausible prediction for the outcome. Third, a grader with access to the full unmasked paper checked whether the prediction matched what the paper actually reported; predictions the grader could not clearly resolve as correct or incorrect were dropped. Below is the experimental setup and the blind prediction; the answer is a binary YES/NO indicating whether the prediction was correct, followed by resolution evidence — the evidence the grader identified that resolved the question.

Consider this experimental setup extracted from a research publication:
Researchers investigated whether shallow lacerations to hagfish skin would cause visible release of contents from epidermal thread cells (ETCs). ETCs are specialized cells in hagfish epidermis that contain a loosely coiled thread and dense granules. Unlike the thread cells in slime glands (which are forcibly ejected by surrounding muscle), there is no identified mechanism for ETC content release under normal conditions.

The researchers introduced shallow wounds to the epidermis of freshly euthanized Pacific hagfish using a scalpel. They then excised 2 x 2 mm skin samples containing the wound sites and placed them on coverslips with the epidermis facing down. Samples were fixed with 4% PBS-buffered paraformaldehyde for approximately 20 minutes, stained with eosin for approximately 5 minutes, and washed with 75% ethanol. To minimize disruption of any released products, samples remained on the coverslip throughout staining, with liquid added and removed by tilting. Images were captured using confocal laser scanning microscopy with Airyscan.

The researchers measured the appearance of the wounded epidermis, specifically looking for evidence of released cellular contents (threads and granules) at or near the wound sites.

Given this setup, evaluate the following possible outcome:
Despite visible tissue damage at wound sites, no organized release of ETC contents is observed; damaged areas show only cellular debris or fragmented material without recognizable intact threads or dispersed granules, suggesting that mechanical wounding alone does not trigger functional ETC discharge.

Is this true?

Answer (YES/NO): NO